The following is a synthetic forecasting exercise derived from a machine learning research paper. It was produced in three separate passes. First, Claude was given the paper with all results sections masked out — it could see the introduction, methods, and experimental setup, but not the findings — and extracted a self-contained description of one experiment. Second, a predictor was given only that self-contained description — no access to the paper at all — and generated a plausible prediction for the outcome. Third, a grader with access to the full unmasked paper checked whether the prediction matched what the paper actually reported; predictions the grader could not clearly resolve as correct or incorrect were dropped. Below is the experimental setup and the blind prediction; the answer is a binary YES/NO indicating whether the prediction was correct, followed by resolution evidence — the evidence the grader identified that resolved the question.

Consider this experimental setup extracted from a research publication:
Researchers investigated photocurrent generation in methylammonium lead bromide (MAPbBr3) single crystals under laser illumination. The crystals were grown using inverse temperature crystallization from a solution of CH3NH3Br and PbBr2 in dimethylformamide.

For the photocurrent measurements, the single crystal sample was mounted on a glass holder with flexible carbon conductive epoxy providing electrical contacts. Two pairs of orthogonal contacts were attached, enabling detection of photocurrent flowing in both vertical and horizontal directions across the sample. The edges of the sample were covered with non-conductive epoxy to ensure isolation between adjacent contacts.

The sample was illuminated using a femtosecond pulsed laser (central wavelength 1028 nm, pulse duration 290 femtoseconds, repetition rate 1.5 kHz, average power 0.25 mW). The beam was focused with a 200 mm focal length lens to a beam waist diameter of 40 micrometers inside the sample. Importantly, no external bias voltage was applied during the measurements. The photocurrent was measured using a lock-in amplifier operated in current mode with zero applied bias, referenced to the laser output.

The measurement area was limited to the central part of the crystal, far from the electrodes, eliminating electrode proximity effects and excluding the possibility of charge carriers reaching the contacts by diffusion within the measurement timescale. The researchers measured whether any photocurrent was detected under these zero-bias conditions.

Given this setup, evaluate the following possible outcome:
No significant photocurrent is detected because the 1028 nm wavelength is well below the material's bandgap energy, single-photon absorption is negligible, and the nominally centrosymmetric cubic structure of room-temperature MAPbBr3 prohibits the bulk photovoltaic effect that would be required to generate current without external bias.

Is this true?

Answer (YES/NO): NO